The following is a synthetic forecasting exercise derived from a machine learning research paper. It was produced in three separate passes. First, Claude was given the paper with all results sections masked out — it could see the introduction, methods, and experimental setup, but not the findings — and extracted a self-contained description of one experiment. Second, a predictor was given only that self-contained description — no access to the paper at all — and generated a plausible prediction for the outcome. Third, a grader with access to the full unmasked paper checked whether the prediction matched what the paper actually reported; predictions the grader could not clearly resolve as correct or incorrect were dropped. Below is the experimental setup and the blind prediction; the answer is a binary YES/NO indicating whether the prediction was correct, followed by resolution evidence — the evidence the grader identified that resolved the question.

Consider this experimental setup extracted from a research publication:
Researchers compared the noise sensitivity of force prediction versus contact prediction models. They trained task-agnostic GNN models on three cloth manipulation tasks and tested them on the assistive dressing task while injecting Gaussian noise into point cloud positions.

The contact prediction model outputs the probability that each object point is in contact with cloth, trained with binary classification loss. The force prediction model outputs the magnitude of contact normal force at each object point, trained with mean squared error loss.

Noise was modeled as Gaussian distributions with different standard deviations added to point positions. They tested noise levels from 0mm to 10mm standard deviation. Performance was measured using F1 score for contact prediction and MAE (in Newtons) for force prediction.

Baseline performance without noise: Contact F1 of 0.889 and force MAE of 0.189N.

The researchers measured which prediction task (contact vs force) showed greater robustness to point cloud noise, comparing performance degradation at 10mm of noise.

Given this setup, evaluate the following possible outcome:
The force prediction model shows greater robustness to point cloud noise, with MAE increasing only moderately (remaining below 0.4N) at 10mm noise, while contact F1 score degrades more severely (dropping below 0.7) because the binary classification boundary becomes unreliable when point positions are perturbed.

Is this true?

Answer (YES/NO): NO